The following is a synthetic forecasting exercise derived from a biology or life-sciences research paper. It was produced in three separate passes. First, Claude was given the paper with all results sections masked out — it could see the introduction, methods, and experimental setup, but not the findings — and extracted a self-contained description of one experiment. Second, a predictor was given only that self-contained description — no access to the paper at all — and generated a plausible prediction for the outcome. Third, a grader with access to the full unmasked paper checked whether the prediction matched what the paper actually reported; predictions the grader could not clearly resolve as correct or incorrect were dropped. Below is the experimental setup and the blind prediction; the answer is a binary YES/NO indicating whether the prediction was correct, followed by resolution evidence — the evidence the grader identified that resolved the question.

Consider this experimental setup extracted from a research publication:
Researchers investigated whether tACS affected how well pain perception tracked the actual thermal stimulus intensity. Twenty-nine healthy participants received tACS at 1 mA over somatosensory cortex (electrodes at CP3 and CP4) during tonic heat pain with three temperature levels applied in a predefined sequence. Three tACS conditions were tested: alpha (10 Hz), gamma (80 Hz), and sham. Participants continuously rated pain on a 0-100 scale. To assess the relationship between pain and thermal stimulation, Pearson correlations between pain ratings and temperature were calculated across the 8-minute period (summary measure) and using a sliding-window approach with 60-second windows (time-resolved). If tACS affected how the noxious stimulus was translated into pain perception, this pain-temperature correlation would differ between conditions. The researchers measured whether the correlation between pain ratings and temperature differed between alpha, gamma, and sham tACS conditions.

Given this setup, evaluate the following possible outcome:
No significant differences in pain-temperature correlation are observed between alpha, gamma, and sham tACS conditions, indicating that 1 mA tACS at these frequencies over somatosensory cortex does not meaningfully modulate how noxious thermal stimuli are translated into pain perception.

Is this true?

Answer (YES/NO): YES